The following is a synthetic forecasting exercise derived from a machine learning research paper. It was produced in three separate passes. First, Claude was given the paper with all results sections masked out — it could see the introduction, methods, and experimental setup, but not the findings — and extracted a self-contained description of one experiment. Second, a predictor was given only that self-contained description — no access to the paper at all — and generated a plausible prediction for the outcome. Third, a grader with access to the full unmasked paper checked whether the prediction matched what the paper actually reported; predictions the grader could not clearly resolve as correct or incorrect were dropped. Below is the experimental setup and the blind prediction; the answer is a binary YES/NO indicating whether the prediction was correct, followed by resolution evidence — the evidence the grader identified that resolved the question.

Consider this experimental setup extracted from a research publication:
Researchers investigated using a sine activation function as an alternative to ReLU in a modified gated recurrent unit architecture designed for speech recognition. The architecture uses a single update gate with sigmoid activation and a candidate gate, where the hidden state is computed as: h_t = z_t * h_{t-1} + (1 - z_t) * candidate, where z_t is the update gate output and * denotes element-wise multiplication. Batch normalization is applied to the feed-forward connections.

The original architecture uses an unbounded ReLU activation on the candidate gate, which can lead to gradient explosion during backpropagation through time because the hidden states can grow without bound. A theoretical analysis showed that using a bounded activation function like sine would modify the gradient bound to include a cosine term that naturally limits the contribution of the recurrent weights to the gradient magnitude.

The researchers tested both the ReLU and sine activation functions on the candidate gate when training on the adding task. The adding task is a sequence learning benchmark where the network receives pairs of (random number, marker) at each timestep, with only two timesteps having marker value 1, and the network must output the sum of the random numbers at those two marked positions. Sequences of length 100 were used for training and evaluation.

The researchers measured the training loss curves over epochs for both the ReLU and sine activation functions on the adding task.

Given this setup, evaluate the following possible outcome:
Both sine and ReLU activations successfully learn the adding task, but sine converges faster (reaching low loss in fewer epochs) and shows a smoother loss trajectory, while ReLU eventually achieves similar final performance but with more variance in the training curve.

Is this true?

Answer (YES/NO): NO